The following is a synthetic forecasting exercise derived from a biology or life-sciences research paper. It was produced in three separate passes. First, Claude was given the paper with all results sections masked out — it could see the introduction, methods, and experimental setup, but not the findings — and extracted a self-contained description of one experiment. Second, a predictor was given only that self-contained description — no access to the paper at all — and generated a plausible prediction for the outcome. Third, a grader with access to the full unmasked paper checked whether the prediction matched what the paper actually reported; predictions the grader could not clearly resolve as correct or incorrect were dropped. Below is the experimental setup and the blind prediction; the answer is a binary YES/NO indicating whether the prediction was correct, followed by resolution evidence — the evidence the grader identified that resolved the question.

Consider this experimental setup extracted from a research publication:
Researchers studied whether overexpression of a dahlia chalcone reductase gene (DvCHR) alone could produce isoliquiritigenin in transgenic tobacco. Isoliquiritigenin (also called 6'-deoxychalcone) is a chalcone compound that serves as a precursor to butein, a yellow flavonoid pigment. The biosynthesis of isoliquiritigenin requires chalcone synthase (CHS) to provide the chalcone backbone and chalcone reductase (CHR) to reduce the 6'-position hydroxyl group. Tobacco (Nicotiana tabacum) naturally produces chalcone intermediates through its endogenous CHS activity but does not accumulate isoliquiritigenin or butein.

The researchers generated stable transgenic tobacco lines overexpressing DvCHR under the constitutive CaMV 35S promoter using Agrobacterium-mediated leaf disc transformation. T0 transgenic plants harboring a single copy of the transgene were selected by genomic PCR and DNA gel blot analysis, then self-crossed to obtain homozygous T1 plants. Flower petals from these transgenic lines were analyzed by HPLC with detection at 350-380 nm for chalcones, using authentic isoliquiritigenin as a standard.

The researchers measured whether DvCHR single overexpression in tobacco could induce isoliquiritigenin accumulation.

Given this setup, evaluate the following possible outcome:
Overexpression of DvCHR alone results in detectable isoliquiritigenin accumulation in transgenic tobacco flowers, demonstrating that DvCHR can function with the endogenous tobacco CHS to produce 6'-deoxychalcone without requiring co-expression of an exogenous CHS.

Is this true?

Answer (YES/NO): NO